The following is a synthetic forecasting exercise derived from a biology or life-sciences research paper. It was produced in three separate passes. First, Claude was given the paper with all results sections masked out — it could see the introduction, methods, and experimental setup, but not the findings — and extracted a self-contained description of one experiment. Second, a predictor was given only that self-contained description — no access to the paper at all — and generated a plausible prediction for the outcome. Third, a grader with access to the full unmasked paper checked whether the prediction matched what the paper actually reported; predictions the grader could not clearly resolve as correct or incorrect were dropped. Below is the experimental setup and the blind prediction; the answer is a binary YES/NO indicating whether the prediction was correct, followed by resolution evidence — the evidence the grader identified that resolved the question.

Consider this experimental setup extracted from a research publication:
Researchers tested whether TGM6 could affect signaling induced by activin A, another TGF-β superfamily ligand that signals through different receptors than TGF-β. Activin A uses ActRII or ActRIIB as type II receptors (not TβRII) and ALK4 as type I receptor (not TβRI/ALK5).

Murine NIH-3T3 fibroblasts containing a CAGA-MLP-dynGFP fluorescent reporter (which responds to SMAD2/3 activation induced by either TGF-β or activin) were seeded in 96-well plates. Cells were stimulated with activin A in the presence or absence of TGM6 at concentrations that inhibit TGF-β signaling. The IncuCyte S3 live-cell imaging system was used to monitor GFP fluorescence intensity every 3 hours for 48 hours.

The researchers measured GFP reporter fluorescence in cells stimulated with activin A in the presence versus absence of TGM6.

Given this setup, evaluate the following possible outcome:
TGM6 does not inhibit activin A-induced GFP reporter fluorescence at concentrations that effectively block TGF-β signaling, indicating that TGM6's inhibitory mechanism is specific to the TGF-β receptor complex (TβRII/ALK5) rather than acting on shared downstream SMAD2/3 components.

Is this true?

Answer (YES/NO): YES